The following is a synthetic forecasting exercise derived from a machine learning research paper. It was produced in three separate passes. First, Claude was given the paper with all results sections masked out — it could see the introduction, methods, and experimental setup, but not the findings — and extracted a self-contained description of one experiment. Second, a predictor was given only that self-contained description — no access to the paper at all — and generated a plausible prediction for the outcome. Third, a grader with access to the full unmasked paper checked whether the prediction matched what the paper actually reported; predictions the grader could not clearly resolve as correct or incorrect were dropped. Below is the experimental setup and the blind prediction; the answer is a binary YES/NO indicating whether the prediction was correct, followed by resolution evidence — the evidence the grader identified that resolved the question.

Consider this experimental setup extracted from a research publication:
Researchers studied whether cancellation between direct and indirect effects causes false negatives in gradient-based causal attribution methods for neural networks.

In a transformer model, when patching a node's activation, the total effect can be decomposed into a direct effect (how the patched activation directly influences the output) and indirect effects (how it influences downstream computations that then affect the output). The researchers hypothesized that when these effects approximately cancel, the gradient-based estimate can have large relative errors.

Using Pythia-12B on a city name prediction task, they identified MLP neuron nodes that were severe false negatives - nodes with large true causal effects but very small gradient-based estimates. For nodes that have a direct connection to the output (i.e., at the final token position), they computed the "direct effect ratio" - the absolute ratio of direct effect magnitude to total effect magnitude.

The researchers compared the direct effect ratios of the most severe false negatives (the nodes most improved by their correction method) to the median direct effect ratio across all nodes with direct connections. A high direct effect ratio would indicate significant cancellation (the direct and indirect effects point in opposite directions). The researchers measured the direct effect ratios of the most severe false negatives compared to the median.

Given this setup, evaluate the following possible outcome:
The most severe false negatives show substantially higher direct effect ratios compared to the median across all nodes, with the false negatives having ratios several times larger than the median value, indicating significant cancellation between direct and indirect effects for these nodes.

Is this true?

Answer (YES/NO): YES